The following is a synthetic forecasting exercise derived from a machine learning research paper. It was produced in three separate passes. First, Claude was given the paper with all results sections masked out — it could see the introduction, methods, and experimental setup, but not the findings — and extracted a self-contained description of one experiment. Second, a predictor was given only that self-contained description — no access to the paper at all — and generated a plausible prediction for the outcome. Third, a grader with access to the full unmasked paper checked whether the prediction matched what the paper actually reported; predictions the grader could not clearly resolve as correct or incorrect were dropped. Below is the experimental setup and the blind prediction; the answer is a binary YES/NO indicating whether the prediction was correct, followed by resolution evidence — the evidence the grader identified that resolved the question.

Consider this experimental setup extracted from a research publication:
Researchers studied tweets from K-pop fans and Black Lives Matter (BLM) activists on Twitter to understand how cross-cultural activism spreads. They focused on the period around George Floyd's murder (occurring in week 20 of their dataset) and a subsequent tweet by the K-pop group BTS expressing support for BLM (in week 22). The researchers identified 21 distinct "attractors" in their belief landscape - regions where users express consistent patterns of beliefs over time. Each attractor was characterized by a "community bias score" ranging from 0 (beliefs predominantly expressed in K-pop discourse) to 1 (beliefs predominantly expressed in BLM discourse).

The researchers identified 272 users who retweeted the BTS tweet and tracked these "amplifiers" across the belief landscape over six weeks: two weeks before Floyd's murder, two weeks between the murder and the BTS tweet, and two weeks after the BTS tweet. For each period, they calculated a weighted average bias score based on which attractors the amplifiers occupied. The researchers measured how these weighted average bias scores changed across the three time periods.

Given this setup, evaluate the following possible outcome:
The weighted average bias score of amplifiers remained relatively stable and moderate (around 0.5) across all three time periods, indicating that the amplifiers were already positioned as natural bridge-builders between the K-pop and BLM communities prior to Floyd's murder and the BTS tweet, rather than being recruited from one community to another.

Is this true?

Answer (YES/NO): NO